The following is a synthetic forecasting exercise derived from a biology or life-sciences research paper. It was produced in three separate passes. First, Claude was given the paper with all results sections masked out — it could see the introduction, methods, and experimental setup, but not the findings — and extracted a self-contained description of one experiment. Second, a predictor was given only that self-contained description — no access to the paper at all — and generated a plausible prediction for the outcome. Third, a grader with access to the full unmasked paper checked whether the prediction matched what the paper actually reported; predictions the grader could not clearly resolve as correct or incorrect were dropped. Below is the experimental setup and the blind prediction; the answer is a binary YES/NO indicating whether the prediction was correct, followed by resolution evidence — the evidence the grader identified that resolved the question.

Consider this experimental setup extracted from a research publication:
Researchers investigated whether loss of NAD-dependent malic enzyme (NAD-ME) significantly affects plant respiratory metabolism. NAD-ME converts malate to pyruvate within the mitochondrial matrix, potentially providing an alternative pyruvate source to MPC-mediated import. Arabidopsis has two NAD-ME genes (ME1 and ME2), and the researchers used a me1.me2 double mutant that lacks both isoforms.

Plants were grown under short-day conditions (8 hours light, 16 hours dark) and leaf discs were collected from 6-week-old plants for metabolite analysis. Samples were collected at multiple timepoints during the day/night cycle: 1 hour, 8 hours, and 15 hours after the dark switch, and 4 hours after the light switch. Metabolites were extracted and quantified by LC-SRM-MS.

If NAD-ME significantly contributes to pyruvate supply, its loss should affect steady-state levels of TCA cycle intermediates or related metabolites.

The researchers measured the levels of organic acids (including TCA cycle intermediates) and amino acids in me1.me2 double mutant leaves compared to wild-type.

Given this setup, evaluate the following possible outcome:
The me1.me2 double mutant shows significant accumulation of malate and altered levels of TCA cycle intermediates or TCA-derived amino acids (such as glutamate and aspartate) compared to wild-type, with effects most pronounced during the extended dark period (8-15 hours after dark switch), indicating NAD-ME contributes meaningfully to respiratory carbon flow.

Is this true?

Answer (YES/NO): NO